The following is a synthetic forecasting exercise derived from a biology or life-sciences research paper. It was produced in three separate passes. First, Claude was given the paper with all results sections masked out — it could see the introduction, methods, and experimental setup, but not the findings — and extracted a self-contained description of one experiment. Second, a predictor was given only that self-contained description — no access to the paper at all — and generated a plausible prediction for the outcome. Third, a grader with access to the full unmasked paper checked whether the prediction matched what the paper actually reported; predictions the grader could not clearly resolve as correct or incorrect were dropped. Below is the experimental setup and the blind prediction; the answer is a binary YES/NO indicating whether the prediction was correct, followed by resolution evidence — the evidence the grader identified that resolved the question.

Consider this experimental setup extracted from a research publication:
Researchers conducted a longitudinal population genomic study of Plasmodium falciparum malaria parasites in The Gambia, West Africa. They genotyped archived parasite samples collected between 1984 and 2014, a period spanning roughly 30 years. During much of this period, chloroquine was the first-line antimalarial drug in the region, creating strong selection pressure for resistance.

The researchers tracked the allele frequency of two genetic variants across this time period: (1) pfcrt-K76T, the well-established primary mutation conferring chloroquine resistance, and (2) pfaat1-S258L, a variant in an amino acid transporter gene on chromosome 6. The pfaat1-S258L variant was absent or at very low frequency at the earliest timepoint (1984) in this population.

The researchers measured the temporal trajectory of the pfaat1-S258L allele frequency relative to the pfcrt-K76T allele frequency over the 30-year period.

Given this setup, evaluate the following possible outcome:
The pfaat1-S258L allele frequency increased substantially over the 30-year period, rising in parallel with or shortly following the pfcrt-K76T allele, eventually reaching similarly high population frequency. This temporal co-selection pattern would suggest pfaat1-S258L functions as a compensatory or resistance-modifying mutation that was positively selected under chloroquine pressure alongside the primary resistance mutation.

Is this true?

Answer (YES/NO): YES